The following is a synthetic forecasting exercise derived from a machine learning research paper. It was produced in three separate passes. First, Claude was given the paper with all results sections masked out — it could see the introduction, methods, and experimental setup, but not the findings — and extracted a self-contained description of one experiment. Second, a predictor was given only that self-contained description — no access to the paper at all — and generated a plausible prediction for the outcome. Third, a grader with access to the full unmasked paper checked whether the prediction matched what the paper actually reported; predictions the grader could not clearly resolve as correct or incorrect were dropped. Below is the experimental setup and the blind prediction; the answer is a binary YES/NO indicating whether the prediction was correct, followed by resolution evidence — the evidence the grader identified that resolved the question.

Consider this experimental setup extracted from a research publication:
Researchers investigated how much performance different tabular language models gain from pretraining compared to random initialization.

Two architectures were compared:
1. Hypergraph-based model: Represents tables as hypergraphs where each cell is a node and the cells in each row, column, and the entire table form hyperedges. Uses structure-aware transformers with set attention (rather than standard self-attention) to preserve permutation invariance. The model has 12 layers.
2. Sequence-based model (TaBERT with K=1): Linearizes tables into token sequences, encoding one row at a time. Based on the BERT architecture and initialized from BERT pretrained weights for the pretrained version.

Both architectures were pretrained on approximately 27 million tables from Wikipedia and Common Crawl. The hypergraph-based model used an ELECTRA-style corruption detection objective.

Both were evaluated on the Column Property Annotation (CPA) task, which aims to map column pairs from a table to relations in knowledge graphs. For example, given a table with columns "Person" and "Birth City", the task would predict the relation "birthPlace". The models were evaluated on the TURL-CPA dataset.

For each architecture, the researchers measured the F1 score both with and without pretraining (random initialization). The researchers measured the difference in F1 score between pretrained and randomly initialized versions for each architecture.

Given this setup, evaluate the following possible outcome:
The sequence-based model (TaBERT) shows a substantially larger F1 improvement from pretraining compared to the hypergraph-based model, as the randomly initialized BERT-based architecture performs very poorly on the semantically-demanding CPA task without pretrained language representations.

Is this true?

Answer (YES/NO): YES